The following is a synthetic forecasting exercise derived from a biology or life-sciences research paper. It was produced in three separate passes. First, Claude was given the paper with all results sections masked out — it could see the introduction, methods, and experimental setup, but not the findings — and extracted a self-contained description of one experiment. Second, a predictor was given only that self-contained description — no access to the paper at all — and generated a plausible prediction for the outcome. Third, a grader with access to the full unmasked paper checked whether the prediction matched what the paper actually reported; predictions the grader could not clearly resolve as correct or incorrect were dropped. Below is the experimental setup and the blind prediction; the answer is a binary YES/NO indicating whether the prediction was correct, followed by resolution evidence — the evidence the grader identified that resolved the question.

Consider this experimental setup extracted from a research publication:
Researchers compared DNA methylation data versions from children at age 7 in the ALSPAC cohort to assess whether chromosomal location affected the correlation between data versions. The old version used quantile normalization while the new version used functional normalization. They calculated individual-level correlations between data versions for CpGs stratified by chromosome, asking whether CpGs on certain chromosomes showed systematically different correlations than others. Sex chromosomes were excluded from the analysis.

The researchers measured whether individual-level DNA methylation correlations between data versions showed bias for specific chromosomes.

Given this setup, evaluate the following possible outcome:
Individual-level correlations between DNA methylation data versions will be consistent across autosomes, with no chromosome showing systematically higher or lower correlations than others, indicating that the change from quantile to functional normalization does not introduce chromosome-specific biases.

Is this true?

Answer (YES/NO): YES